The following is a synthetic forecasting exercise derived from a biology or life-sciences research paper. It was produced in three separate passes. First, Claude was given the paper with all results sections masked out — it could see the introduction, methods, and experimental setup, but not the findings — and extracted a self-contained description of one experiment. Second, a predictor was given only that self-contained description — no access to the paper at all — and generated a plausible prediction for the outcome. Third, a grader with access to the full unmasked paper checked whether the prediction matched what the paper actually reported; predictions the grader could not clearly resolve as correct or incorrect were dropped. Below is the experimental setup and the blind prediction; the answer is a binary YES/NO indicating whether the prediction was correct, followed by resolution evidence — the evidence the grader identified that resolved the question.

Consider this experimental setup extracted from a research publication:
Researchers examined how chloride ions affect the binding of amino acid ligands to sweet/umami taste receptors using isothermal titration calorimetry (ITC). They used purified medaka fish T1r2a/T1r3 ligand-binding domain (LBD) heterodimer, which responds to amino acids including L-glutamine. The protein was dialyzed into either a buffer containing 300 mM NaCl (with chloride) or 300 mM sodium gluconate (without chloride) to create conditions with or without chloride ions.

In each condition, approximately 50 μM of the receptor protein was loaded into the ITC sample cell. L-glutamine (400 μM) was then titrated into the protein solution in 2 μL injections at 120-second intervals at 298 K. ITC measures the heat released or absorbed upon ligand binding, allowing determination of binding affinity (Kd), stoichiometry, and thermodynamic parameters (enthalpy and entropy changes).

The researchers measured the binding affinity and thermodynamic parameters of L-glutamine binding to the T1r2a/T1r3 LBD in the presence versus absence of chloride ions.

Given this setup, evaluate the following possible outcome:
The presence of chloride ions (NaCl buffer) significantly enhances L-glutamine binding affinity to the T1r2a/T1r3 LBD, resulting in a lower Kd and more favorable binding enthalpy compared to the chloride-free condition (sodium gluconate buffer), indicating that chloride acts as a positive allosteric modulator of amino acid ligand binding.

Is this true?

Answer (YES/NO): NO